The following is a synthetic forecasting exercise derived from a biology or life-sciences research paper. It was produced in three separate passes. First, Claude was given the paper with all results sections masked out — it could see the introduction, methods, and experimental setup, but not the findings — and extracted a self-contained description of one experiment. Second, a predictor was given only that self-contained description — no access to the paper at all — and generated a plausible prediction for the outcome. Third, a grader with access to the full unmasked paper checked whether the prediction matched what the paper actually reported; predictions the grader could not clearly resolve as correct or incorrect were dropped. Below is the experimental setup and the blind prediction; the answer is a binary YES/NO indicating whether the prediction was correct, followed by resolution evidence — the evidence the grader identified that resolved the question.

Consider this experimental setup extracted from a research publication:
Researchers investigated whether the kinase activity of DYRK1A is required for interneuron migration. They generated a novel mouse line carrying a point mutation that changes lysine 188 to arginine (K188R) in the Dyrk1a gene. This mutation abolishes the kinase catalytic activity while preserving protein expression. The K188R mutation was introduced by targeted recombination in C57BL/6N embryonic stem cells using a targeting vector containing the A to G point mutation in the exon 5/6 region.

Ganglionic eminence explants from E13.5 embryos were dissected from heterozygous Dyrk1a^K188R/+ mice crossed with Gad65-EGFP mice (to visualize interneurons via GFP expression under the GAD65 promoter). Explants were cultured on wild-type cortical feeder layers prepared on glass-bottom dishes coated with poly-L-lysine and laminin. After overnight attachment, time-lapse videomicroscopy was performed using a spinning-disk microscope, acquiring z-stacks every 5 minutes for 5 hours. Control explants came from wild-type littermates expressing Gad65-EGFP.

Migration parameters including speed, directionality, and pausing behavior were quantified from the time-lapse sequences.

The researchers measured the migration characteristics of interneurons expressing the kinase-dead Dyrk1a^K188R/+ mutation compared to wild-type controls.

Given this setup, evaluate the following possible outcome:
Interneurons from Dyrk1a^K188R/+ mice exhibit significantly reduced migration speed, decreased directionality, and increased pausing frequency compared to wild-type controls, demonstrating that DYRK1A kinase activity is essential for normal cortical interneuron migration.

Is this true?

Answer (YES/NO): NO